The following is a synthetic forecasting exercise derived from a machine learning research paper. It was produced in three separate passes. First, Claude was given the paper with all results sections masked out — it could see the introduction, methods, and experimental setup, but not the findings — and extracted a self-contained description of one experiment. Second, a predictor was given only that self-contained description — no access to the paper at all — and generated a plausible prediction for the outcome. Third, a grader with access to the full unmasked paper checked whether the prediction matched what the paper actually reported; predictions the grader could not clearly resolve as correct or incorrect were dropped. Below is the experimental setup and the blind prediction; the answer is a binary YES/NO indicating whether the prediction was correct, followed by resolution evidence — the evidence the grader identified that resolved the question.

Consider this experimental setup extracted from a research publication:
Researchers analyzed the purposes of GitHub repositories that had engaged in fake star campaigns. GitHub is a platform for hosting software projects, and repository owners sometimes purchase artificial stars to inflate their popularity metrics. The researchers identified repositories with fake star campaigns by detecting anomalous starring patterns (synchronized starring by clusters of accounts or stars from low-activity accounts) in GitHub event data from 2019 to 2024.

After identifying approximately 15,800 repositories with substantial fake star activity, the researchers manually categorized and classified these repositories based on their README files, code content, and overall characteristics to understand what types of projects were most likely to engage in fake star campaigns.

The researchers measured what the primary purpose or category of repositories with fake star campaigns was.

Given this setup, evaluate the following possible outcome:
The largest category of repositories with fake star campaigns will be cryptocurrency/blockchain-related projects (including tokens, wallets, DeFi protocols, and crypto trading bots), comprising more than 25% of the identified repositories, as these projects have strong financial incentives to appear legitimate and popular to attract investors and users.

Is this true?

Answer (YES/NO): NO